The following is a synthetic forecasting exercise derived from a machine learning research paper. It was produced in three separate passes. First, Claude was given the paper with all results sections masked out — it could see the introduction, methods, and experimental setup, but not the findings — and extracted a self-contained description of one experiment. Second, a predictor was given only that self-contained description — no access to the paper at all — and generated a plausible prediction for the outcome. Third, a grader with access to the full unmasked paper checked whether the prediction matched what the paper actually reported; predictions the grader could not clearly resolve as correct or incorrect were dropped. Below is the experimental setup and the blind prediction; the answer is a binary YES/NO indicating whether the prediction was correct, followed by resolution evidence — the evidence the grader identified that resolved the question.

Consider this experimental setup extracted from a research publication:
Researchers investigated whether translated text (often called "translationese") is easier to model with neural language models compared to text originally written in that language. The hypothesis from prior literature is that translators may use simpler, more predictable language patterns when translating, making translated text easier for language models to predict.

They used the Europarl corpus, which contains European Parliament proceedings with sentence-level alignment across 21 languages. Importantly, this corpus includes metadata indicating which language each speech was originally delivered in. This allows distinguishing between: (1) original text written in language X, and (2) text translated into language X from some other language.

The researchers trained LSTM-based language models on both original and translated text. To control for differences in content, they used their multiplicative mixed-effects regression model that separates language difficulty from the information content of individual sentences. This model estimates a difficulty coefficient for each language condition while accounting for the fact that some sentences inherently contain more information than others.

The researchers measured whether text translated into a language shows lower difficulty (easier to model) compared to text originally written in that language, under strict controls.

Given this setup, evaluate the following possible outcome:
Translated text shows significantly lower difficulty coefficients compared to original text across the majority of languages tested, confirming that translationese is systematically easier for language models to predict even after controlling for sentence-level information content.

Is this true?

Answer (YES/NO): NO